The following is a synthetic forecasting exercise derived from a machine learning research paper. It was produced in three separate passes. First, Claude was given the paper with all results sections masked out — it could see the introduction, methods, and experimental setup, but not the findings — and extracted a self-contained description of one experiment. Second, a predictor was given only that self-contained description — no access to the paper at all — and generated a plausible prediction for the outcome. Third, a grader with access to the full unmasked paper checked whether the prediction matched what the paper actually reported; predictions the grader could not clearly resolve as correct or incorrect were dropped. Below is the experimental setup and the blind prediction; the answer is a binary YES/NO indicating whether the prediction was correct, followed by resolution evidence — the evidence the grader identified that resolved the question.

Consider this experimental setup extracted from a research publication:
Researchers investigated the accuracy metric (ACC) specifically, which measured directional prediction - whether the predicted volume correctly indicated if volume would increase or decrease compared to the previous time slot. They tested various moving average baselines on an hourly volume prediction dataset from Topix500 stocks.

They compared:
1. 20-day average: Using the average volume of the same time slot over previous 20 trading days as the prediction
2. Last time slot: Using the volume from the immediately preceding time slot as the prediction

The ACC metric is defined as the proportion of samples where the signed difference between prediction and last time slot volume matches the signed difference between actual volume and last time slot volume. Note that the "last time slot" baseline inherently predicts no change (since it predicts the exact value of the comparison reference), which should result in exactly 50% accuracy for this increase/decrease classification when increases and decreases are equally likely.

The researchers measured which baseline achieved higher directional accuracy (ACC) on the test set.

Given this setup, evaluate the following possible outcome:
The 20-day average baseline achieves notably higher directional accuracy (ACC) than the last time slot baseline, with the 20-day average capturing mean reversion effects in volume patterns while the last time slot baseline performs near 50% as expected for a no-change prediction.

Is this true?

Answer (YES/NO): YES